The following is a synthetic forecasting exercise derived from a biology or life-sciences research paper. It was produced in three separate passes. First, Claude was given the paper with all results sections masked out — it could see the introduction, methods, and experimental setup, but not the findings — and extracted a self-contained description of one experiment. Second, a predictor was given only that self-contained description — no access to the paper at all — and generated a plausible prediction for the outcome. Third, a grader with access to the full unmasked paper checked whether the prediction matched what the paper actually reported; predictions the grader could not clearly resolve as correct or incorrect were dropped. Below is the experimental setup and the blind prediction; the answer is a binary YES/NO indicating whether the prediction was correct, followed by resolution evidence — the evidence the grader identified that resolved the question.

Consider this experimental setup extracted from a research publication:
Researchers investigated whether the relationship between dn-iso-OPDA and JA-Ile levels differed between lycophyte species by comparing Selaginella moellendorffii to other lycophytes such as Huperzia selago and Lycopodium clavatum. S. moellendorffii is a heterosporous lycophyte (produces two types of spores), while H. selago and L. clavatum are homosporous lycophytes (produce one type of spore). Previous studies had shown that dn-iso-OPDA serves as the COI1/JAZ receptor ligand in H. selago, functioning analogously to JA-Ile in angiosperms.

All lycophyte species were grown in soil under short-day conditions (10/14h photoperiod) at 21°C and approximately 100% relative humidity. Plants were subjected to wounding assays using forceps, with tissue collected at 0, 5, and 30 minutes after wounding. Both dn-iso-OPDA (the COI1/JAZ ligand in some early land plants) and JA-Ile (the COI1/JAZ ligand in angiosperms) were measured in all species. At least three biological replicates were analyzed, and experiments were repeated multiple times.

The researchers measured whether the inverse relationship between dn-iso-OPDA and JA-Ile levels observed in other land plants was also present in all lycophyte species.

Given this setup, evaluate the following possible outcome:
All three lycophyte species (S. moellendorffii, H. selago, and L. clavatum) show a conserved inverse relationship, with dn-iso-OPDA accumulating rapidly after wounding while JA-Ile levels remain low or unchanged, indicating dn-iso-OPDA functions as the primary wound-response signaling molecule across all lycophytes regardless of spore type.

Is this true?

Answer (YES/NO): NO